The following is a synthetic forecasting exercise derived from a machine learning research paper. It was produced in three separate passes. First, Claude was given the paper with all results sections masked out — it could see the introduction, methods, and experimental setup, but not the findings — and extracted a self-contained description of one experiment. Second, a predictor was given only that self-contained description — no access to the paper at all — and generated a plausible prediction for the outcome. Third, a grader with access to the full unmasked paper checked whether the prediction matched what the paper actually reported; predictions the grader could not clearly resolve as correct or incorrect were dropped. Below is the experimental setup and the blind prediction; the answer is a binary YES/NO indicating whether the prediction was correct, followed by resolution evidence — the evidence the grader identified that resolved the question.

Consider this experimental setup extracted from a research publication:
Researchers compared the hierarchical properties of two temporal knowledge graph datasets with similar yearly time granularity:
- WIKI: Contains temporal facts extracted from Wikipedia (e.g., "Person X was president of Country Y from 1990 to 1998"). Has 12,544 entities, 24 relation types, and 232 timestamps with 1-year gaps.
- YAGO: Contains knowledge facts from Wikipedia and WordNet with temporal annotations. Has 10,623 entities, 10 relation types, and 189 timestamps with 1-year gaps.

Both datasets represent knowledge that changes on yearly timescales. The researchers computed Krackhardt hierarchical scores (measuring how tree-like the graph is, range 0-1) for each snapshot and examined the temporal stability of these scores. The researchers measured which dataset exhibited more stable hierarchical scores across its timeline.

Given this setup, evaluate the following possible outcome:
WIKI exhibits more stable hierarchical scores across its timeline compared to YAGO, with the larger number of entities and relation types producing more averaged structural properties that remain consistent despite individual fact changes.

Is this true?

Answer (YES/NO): YES